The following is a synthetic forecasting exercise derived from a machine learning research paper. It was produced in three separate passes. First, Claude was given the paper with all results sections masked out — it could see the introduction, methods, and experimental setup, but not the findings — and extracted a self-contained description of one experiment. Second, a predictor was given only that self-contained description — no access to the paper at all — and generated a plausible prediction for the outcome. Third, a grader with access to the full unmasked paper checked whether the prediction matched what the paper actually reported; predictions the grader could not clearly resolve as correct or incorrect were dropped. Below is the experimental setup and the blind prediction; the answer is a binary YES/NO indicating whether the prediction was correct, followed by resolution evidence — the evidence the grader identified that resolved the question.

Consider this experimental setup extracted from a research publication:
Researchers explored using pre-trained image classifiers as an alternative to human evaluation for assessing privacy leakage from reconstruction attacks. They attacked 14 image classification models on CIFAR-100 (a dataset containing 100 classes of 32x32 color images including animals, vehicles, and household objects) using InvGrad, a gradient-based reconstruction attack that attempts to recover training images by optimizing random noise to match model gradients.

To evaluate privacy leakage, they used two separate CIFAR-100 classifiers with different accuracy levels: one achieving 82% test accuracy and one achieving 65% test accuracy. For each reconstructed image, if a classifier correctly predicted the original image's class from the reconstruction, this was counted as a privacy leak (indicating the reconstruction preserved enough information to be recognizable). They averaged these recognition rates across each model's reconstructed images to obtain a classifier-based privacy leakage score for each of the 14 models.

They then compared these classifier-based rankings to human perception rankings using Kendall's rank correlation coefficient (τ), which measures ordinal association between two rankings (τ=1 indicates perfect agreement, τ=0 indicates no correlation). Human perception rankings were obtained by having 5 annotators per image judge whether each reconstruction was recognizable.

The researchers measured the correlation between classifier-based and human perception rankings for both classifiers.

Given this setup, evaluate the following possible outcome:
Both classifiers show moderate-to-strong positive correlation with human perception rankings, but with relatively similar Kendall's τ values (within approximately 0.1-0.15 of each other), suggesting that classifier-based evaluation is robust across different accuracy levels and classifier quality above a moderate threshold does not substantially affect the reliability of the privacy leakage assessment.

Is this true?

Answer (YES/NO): NO